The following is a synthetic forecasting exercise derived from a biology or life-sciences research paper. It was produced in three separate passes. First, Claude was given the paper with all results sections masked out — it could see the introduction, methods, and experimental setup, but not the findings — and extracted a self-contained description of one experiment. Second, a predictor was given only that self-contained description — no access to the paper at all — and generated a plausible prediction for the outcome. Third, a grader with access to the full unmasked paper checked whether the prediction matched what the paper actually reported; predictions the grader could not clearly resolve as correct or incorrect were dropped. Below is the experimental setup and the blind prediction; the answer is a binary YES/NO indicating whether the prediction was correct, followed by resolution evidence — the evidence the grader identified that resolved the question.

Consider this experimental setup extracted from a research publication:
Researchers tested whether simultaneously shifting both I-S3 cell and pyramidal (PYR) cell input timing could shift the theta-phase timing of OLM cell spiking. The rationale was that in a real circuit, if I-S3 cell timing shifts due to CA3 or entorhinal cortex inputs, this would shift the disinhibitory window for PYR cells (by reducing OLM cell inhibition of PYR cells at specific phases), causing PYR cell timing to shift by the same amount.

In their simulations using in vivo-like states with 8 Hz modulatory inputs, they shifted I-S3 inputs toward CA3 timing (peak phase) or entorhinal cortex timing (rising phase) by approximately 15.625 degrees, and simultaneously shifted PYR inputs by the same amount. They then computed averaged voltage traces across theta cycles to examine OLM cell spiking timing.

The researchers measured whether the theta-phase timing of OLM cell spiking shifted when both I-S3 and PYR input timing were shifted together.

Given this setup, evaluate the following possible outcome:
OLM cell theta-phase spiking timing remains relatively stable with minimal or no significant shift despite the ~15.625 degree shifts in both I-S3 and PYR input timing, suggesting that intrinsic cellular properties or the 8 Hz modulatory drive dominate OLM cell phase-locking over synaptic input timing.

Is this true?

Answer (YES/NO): NO